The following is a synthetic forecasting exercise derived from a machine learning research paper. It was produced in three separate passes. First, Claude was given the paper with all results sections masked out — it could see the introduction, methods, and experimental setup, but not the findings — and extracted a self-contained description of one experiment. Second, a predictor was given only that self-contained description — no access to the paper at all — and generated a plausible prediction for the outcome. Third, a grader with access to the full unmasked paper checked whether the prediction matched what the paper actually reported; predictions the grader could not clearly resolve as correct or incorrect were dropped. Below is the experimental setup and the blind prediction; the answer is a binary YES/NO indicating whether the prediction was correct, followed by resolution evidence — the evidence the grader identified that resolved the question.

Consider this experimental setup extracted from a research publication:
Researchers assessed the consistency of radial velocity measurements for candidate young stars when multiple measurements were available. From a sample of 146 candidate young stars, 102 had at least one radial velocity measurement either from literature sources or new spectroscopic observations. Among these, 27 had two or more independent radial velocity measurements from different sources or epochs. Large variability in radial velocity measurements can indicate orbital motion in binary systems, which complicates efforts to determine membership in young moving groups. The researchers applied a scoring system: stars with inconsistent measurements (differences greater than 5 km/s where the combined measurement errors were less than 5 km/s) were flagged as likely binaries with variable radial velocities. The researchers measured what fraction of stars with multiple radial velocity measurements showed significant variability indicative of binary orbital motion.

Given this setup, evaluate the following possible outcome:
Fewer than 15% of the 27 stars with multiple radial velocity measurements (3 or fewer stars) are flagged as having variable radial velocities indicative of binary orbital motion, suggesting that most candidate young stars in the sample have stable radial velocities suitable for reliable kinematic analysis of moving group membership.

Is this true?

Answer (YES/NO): NO